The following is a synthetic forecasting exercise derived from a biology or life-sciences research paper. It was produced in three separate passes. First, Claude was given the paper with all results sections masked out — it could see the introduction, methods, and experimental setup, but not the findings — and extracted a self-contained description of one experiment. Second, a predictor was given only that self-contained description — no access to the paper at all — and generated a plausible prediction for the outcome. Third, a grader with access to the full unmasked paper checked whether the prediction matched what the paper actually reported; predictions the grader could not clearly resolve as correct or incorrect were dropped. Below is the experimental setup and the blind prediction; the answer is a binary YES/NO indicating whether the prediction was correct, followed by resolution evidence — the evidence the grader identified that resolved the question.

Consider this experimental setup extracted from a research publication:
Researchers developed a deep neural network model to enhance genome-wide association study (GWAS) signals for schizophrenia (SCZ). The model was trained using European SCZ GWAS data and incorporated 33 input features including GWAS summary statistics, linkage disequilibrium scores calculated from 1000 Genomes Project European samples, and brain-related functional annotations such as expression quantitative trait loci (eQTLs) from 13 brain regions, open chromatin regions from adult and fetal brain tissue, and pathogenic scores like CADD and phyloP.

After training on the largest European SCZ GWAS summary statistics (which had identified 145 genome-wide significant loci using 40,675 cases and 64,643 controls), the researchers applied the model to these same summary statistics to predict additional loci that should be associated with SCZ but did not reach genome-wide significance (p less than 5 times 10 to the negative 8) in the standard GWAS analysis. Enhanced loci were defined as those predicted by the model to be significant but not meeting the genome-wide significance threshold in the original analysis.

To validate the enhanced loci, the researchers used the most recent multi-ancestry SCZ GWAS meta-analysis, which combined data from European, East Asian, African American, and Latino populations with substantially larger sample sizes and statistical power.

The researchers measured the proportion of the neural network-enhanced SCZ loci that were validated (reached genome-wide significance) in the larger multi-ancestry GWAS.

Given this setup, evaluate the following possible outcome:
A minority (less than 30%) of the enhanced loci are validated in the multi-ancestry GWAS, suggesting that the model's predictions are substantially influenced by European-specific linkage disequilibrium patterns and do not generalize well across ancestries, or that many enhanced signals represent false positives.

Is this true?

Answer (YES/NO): YES